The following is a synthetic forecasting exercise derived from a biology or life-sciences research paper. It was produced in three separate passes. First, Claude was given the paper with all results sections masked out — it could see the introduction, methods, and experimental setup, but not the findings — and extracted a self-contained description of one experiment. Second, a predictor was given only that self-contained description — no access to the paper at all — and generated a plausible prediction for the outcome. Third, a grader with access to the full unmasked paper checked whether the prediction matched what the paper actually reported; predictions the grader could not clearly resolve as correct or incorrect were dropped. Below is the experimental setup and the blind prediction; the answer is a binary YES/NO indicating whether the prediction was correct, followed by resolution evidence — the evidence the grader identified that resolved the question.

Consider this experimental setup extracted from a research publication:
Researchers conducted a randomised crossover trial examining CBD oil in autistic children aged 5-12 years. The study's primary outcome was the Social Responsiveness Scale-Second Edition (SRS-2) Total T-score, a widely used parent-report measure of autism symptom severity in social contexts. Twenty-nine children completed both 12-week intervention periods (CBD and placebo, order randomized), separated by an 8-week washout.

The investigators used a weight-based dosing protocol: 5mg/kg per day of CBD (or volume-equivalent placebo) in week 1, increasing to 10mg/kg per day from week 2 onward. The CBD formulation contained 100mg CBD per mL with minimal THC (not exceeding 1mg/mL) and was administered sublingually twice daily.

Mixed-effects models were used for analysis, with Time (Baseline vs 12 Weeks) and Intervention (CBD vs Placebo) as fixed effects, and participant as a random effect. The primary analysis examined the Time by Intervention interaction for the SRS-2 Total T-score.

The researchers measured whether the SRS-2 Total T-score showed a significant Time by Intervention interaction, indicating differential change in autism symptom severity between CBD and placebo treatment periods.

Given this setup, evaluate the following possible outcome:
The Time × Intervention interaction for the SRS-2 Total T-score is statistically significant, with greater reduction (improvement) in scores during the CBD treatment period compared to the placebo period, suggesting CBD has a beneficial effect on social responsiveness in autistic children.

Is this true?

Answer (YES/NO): NO